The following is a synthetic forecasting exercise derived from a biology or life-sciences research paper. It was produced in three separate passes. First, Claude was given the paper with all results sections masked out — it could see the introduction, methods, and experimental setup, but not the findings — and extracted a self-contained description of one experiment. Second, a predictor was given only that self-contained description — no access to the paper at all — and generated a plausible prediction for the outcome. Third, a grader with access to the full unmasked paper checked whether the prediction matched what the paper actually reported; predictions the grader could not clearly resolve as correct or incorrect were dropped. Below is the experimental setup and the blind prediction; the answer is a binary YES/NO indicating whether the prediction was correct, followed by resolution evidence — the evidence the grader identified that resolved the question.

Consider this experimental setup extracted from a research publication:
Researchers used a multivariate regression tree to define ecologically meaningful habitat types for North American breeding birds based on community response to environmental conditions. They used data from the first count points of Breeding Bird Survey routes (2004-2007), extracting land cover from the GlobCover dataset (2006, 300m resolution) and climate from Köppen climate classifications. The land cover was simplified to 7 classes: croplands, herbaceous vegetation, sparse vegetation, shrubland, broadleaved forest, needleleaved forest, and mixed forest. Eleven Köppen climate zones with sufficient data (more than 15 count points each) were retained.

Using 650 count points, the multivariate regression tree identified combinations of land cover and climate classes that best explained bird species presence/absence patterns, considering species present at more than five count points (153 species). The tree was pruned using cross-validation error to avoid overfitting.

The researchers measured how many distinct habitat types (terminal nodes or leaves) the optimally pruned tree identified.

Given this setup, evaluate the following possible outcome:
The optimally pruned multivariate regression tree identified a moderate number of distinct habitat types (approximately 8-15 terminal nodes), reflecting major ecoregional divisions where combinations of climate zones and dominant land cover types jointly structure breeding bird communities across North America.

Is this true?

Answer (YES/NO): YES